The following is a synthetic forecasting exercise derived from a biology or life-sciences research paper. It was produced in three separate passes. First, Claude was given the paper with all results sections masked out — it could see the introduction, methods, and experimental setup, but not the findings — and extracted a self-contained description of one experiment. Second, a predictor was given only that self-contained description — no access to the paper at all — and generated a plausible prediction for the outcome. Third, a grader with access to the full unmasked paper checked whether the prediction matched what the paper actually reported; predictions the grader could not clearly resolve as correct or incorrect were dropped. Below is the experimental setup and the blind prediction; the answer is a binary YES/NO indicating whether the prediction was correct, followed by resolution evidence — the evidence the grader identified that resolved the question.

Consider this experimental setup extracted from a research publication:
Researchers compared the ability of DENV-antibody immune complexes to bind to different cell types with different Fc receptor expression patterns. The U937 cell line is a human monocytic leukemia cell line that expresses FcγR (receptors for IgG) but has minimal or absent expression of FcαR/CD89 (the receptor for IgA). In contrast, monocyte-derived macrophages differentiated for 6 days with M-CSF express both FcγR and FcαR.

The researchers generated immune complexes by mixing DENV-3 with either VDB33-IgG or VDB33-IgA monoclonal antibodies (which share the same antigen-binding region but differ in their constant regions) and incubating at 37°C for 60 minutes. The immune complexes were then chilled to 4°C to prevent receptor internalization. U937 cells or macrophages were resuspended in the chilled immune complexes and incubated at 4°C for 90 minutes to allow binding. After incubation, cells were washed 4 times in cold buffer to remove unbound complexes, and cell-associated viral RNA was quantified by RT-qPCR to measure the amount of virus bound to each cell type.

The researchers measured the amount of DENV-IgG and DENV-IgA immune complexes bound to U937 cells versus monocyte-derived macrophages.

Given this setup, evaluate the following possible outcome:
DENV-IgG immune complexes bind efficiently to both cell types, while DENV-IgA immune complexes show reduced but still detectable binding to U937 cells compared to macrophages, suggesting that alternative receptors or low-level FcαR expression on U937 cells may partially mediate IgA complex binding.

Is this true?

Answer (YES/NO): NO